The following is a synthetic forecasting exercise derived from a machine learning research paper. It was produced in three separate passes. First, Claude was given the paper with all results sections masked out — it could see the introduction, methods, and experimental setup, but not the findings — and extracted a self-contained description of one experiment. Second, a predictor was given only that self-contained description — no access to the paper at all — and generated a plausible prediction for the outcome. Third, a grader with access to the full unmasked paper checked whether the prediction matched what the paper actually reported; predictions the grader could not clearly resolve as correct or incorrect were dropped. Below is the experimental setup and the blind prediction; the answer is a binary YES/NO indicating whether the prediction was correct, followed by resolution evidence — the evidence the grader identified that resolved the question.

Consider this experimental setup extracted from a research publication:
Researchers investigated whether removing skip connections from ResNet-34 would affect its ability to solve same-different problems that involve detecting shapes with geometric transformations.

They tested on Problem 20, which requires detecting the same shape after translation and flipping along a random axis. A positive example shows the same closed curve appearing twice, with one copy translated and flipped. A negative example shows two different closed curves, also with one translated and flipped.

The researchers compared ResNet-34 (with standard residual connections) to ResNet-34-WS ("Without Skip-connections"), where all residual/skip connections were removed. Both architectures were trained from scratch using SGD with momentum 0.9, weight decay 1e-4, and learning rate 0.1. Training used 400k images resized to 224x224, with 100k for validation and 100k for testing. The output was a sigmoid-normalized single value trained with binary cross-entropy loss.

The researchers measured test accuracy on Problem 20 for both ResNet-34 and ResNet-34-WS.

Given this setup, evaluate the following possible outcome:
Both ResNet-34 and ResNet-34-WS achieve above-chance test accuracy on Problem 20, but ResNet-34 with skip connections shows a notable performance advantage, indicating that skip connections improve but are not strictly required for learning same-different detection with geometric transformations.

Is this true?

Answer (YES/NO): NO